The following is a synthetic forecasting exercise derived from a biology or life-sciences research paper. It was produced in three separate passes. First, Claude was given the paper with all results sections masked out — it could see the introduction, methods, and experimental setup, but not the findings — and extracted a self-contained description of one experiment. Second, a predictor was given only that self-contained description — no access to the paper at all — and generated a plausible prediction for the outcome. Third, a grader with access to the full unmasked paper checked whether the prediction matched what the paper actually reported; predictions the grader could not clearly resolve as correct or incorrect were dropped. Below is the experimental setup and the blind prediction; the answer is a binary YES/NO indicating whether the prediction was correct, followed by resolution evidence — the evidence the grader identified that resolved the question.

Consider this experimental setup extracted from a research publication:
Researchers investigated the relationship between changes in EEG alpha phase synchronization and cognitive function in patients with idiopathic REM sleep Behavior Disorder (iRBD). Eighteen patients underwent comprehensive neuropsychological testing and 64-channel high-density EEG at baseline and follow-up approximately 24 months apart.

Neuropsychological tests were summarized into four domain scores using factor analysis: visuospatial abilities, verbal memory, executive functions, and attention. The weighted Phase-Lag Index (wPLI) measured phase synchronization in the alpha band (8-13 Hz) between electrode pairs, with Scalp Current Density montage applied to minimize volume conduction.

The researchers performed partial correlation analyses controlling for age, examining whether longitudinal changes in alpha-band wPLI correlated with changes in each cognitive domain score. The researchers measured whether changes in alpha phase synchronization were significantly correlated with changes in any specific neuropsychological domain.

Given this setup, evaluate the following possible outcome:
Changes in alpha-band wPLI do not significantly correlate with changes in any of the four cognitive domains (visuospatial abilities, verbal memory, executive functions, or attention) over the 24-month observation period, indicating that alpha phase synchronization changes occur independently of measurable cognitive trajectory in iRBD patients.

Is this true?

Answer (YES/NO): NO